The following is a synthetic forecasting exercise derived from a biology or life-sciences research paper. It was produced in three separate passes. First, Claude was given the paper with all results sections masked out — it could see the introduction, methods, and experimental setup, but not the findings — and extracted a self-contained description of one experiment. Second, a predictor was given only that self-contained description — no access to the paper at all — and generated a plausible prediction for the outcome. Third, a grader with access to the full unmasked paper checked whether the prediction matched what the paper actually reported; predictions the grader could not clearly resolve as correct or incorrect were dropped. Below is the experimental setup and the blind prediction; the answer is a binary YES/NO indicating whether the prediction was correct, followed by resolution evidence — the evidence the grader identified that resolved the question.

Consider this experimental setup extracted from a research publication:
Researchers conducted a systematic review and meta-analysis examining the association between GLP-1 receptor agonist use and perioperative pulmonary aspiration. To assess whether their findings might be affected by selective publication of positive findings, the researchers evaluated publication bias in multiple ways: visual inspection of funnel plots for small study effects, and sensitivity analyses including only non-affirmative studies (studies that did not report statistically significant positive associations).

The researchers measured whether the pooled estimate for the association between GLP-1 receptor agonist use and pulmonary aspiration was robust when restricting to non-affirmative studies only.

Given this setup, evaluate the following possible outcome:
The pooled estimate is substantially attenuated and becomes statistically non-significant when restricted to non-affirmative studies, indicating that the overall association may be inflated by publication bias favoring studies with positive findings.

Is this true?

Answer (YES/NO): NO